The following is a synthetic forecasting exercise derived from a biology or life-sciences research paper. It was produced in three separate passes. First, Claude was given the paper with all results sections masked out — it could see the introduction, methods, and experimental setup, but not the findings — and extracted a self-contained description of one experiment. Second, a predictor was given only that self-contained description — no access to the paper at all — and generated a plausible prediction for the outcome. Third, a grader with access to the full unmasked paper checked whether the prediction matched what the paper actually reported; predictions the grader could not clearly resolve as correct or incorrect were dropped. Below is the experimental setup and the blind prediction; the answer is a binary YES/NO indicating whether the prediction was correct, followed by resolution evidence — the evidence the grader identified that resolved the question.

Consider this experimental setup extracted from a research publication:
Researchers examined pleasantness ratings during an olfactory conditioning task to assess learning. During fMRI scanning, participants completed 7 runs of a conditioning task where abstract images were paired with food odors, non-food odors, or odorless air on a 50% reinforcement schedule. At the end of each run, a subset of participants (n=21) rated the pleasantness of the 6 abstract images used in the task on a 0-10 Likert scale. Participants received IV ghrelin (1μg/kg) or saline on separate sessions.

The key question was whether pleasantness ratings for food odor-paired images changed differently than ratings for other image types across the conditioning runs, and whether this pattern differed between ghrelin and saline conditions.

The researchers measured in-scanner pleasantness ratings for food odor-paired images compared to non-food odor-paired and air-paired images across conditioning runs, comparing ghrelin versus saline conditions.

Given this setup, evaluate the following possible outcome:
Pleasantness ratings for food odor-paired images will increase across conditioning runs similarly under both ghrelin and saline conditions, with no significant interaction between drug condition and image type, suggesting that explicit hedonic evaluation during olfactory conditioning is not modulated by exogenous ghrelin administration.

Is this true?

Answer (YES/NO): NO